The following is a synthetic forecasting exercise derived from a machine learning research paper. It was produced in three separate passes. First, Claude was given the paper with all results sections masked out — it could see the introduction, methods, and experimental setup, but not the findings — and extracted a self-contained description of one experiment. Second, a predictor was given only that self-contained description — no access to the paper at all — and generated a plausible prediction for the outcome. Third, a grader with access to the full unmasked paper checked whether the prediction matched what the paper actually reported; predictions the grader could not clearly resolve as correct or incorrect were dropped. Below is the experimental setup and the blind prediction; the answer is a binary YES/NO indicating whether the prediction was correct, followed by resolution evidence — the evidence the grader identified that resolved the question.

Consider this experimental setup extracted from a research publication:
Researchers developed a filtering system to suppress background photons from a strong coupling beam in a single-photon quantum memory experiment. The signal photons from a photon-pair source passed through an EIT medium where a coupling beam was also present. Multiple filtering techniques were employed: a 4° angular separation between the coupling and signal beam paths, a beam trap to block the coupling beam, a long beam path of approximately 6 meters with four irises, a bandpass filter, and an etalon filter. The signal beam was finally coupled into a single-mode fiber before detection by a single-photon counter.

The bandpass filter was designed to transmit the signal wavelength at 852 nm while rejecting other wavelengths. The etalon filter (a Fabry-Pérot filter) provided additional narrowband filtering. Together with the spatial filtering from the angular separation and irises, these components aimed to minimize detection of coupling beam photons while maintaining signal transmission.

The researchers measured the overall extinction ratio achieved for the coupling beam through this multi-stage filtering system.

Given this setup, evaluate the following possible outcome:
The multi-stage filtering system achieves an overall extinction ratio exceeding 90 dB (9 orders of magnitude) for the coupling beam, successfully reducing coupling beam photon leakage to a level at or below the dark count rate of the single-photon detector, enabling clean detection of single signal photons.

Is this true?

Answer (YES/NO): YES